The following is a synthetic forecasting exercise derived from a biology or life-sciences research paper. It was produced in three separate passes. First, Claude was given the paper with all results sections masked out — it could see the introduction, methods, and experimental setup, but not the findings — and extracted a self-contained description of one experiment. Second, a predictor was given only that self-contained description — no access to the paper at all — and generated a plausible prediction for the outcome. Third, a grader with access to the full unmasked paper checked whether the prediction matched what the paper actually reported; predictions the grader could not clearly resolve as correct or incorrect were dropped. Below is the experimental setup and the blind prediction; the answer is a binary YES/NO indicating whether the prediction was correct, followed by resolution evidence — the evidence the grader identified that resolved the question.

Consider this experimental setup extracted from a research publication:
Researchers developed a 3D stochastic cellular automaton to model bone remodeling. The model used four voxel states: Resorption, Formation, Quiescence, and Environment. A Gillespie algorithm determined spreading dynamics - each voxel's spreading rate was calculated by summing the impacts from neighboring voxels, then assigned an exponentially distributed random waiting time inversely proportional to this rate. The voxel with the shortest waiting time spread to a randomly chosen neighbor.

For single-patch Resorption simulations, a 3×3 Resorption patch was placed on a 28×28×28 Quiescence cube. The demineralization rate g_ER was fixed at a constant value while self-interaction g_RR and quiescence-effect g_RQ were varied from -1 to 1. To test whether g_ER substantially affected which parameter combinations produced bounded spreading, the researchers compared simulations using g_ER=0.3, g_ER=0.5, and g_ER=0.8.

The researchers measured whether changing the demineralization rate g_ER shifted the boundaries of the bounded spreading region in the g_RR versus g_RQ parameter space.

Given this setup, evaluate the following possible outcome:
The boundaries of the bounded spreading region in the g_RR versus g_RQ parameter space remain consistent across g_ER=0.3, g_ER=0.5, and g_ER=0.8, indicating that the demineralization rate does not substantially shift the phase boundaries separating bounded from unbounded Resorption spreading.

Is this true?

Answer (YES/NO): YES